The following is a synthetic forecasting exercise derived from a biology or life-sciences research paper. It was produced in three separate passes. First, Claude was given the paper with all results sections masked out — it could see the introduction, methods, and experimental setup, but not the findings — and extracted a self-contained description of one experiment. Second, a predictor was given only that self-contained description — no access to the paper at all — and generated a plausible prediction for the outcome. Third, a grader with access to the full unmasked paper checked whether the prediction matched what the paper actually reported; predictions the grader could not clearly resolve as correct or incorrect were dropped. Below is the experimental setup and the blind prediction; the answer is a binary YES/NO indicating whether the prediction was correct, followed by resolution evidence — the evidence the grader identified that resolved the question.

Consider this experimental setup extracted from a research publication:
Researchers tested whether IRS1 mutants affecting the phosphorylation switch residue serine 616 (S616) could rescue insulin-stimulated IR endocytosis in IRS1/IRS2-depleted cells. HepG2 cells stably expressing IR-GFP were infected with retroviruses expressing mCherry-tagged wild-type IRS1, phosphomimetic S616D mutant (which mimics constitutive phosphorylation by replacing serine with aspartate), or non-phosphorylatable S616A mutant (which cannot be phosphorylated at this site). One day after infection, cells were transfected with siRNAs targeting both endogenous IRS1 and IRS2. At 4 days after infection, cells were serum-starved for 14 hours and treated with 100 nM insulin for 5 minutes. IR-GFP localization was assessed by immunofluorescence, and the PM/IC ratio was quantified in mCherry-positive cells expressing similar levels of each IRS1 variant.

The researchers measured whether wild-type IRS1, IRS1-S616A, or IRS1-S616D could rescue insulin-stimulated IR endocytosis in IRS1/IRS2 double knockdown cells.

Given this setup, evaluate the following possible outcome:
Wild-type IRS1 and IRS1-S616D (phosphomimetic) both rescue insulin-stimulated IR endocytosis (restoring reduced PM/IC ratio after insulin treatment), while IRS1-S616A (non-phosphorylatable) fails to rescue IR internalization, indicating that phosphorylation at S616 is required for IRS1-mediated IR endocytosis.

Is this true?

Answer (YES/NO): YES